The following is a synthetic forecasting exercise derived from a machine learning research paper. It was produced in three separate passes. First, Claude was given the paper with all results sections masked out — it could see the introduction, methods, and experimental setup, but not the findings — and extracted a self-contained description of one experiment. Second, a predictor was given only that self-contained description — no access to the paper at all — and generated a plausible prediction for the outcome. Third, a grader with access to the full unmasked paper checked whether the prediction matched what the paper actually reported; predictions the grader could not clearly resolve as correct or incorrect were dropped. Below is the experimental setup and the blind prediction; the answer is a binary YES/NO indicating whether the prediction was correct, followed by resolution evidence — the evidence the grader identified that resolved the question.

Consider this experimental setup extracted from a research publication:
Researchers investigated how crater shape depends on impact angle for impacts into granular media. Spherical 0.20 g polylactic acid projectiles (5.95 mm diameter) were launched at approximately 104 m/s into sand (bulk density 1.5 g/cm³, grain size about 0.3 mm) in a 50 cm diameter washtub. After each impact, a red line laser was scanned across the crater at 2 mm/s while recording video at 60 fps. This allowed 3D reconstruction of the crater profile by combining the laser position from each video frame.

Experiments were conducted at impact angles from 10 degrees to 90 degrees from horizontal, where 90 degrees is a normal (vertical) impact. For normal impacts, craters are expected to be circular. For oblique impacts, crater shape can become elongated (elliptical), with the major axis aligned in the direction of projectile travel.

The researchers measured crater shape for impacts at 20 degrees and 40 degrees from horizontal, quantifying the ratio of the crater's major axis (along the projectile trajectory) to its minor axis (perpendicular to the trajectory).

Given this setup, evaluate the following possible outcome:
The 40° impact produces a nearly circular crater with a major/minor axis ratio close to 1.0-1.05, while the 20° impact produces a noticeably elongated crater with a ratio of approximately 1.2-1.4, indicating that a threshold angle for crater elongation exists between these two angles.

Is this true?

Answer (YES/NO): NO